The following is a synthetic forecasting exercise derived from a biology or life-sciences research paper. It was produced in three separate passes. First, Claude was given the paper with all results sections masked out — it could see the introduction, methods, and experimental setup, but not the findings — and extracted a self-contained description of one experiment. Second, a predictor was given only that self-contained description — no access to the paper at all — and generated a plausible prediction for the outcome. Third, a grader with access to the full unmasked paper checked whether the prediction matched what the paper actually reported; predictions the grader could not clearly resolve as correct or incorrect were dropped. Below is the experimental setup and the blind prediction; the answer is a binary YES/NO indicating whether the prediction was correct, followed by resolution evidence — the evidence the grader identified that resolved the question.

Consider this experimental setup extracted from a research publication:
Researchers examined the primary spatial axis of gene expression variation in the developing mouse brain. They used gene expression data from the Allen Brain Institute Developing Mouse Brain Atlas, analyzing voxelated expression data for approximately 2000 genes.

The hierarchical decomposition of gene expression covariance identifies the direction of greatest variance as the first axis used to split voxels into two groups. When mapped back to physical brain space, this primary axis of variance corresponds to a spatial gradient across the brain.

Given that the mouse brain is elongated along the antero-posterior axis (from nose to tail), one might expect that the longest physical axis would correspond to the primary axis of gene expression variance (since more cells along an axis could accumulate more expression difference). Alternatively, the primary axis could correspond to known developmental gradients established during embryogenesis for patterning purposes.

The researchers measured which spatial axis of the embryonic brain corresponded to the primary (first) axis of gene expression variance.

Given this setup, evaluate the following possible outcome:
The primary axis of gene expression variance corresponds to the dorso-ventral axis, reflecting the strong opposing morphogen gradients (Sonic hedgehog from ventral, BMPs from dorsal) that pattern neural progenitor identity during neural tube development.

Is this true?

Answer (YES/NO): YES